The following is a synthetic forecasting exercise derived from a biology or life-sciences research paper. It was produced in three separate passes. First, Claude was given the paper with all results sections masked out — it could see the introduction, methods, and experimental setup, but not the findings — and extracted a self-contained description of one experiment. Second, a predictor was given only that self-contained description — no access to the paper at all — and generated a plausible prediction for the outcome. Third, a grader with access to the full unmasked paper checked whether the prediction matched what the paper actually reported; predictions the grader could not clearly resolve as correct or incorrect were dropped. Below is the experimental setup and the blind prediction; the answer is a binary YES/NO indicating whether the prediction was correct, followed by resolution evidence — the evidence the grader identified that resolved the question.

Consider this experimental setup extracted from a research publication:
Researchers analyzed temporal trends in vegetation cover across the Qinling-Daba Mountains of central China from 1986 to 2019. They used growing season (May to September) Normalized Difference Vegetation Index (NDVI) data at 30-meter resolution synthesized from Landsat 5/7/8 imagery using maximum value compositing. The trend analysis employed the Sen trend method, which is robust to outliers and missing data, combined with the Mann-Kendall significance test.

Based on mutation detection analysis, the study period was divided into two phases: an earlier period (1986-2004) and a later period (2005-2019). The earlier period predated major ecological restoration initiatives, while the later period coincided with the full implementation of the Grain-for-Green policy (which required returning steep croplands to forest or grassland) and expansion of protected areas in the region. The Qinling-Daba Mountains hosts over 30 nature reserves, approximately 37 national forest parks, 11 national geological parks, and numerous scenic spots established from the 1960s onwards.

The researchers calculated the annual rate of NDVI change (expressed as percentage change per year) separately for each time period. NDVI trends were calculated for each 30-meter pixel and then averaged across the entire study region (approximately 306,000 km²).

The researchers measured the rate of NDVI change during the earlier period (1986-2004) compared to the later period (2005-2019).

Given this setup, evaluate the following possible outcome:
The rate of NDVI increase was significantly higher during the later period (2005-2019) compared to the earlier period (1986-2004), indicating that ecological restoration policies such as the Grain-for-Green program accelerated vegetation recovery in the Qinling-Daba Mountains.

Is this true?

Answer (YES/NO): YES